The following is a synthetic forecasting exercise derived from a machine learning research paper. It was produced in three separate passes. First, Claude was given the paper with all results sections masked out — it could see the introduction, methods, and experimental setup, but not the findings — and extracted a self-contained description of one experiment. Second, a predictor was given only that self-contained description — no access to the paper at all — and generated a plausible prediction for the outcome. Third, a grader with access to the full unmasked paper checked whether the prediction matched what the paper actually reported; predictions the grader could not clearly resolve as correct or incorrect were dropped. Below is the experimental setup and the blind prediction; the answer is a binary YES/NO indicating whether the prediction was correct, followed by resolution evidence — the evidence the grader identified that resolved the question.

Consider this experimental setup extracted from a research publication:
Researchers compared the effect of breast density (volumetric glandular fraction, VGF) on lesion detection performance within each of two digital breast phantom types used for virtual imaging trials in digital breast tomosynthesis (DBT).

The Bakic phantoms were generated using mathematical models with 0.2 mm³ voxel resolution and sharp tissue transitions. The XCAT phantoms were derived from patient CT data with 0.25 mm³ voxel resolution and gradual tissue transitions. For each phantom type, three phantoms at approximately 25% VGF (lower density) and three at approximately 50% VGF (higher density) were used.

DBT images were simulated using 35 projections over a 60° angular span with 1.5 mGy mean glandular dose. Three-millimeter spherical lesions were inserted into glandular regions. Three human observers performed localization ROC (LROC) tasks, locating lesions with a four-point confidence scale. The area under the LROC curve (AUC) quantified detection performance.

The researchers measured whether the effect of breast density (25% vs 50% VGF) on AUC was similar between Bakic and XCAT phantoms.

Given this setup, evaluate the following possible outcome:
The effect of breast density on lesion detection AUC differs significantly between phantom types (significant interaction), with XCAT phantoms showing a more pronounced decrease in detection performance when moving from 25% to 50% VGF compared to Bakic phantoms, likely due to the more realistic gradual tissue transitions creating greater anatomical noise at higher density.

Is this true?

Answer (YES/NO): NO